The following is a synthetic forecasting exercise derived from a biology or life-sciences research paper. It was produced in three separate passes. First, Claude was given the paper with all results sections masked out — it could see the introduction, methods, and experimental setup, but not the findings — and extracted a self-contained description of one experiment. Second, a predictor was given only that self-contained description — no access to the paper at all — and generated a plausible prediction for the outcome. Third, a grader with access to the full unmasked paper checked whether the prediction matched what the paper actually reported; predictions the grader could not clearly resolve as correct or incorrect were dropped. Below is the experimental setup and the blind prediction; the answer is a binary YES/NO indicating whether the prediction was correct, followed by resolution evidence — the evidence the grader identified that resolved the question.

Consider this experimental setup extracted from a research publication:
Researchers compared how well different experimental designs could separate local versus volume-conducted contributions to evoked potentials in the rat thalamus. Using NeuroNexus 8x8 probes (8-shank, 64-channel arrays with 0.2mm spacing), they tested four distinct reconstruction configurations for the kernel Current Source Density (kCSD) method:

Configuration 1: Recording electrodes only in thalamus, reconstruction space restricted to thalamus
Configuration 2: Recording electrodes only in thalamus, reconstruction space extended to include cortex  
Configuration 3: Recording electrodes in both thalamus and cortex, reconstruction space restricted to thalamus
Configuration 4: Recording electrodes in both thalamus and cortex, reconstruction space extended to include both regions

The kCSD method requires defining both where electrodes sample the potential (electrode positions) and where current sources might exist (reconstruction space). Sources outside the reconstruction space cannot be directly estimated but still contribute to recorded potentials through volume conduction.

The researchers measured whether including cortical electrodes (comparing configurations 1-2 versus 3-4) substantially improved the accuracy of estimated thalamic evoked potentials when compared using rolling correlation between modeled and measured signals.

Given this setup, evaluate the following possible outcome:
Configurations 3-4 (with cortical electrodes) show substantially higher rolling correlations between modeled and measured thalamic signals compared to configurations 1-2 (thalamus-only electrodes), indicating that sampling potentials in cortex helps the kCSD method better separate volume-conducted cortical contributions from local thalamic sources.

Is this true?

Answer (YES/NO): NO